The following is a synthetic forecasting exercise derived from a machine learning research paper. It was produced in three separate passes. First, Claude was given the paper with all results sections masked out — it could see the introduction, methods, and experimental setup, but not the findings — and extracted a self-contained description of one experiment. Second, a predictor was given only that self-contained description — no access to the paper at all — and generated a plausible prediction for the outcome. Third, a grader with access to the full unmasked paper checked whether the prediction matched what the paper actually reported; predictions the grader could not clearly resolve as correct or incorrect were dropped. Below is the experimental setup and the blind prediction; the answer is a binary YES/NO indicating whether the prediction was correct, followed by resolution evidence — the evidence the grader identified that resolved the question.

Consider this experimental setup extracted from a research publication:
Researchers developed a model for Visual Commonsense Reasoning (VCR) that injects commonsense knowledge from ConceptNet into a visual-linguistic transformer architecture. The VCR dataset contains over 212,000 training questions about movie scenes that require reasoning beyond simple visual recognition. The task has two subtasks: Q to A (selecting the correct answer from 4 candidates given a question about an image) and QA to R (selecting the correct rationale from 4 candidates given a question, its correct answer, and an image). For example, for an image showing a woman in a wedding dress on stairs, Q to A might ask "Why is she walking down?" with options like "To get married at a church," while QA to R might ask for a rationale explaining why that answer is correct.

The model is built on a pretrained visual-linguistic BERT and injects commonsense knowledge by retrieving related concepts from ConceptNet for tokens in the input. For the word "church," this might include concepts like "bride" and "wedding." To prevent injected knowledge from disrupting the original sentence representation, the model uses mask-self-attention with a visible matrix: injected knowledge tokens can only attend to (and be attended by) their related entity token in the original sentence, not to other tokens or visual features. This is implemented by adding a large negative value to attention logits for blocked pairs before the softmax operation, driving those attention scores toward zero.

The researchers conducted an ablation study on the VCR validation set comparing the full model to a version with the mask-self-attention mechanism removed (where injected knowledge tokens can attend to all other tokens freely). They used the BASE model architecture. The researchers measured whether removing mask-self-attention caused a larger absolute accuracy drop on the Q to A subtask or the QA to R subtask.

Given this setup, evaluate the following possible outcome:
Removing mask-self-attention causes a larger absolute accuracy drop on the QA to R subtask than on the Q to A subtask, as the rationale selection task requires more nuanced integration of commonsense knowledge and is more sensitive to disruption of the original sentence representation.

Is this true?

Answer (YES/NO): YES